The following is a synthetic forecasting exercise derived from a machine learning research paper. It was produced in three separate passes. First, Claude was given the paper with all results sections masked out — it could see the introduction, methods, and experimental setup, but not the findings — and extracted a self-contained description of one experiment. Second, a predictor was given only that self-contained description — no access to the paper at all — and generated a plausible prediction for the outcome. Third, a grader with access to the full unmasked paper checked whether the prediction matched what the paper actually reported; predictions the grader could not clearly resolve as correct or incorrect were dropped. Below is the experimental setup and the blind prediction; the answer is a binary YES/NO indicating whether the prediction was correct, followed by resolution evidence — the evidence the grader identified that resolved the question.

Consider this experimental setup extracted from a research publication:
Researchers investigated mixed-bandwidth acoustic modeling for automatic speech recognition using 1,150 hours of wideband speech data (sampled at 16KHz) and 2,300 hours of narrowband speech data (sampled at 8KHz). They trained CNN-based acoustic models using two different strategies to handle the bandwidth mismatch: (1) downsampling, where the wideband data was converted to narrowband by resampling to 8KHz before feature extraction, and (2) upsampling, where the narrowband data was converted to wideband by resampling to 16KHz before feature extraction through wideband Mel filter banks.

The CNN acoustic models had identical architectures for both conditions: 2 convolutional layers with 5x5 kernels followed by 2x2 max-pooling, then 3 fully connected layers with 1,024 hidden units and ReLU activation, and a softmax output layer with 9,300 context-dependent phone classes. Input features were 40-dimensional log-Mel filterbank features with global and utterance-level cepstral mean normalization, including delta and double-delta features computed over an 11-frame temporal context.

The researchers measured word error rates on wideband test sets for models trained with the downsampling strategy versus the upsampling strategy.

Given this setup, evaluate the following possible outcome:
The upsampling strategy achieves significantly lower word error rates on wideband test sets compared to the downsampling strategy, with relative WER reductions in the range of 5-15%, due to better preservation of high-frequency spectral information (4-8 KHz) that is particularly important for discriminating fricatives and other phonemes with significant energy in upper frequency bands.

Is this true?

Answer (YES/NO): NO